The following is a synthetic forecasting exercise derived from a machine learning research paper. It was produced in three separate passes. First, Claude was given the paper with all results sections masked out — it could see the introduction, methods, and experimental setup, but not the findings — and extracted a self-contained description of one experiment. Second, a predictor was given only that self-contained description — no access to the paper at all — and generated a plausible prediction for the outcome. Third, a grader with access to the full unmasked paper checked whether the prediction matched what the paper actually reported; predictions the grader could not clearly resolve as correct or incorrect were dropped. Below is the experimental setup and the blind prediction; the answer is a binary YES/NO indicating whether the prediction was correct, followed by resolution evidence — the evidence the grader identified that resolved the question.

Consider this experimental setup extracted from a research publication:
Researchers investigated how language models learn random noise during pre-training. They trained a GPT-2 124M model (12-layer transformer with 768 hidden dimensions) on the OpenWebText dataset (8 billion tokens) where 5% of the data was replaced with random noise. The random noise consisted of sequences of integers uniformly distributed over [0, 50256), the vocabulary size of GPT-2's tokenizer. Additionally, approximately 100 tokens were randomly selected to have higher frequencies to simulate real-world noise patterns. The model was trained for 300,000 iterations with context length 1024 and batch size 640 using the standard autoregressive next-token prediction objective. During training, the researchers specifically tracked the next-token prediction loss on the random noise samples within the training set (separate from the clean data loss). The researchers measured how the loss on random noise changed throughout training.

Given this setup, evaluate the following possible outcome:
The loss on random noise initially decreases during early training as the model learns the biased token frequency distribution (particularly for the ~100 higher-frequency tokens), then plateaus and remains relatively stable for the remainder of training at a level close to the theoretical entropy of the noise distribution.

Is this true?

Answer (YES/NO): NO